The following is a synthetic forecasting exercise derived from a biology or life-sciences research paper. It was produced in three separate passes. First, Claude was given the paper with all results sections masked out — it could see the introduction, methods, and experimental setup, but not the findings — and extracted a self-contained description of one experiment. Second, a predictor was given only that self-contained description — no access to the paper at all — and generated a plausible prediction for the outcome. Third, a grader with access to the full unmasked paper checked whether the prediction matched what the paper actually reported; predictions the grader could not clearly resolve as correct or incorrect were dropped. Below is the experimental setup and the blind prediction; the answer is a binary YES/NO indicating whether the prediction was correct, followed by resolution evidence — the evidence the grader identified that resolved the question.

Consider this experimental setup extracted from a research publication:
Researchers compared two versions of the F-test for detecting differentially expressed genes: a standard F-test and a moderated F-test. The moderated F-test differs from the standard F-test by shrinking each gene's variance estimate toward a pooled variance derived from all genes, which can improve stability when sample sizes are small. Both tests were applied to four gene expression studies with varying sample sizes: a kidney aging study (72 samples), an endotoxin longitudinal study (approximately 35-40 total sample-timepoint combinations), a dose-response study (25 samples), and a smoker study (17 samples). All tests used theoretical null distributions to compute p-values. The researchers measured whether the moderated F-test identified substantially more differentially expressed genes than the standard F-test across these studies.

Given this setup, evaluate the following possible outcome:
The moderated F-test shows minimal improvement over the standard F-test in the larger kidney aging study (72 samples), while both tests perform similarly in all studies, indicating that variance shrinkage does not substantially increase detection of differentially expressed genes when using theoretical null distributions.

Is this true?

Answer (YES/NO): YES